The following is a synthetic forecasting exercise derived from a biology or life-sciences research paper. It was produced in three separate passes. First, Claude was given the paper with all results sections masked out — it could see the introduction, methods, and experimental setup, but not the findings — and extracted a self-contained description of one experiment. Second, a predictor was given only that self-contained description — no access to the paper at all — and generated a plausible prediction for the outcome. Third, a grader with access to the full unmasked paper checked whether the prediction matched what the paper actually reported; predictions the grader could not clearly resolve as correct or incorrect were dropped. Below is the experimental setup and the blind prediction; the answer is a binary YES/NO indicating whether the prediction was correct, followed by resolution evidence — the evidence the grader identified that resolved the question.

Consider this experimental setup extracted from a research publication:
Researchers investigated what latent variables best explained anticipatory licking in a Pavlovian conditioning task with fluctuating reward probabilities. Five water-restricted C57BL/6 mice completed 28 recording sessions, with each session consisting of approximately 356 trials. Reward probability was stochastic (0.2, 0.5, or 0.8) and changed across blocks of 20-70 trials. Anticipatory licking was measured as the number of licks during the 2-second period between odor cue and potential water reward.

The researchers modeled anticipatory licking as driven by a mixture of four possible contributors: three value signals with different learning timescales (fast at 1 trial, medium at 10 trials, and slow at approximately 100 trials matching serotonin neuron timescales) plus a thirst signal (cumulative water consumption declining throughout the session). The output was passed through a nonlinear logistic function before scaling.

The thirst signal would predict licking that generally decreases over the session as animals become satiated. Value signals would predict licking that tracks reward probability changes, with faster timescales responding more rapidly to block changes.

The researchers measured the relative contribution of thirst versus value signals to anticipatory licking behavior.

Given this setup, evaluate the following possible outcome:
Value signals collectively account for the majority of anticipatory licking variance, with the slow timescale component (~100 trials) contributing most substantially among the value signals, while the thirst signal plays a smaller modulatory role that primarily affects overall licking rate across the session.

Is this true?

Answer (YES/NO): NO